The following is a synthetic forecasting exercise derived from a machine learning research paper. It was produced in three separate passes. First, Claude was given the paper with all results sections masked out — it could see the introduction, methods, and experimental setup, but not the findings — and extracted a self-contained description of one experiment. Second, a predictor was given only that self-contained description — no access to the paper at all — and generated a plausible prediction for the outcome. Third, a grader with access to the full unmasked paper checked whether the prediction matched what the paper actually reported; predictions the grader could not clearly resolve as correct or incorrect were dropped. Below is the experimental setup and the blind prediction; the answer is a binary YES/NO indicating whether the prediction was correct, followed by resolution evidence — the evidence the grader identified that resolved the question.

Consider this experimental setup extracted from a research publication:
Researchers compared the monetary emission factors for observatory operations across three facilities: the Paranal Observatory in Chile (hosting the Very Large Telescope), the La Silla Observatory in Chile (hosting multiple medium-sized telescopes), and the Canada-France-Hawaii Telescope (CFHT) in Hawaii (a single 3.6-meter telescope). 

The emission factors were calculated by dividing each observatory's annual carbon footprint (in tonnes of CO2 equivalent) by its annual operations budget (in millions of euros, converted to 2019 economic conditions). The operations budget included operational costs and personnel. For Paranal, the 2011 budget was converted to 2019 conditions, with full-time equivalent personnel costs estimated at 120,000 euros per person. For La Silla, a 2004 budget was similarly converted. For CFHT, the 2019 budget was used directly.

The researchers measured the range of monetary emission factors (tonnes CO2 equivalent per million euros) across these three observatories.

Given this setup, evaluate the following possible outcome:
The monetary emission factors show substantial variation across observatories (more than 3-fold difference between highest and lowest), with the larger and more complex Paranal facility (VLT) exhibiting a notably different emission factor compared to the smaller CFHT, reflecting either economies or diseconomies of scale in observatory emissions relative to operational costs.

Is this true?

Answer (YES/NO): NO